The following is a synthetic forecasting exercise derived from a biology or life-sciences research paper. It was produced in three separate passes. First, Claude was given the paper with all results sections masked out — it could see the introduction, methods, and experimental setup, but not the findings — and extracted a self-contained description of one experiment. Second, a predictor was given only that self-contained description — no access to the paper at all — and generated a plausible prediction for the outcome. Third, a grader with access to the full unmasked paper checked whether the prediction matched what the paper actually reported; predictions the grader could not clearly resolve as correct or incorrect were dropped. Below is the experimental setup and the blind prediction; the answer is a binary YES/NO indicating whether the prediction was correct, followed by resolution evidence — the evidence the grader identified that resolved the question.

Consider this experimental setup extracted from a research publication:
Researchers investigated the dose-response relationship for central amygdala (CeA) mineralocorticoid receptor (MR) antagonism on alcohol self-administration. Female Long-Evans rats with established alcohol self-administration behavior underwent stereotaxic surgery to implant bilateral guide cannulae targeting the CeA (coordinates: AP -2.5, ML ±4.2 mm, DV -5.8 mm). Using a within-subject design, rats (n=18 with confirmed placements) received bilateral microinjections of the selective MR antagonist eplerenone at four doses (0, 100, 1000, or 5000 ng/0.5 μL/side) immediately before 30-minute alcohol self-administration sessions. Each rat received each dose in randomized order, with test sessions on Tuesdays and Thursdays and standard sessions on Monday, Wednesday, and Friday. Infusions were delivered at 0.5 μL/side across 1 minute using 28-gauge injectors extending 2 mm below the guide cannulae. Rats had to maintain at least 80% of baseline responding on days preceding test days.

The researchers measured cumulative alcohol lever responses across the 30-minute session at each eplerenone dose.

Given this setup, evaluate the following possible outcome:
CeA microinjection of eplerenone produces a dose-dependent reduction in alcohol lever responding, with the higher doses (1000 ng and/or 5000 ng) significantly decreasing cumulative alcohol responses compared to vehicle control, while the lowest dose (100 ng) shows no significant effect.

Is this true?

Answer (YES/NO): YES